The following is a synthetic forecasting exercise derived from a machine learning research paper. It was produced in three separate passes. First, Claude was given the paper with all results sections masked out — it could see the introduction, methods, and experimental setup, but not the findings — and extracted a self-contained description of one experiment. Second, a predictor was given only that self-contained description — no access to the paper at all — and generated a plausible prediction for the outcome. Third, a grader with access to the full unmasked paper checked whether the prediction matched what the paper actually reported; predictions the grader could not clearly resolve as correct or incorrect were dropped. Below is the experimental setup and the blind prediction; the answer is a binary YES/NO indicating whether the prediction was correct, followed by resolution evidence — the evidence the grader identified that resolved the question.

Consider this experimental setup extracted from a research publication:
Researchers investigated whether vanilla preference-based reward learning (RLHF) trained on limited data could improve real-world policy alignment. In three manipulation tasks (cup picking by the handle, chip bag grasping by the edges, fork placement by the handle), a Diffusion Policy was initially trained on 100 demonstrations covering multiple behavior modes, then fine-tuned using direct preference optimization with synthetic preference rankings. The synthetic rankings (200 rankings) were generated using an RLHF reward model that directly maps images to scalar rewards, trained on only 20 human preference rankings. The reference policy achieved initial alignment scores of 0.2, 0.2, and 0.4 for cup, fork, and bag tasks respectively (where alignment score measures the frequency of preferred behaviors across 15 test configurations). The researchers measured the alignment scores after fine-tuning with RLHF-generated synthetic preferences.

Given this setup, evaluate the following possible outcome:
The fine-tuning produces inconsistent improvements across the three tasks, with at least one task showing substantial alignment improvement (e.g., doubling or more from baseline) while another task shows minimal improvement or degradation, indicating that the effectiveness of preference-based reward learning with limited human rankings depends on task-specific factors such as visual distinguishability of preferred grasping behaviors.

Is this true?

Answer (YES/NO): NO